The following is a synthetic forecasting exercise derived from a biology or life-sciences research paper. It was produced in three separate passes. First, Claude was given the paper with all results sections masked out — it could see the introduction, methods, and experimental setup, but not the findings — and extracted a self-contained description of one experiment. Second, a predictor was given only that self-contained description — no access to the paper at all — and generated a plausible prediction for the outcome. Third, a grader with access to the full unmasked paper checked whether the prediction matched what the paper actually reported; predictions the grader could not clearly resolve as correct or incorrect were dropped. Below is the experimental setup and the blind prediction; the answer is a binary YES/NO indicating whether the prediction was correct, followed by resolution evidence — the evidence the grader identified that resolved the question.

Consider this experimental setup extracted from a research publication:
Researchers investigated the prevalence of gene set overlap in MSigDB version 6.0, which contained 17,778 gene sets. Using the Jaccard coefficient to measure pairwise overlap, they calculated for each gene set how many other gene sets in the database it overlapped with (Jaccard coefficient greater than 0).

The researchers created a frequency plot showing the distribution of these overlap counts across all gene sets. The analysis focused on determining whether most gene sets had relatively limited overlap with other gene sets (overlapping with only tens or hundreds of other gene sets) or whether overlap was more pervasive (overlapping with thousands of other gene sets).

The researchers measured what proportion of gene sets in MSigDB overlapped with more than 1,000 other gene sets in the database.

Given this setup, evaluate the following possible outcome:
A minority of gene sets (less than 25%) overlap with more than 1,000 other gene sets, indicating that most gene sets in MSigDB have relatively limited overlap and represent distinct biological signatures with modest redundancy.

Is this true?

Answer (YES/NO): NO